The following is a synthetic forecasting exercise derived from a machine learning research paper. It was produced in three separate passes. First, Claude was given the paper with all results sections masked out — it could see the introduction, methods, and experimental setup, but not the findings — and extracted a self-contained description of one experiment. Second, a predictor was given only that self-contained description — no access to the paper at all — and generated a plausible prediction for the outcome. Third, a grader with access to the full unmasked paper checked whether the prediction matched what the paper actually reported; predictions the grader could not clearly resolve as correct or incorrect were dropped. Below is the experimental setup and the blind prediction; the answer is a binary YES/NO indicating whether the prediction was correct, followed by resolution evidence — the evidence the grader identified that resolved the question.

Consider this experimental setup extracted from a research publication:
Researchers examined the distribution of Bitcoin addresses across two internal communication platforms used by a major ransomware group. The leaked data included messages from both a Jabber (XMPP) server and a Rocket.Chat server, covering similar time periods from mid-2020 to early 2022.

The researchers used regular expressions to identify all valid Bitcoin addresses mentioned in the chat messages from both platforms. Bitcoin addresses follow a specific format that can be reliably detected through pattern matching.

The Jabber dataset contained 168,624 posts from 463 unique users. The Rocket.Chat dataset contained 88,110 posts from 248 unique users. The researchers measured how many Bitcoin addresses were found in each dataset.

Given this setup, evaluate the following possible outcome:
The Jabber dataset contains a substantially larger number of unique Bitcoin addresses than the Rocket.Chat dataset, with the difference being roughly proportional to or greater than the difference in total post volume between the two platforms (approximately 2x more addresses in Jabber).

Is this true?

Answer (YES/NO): NO